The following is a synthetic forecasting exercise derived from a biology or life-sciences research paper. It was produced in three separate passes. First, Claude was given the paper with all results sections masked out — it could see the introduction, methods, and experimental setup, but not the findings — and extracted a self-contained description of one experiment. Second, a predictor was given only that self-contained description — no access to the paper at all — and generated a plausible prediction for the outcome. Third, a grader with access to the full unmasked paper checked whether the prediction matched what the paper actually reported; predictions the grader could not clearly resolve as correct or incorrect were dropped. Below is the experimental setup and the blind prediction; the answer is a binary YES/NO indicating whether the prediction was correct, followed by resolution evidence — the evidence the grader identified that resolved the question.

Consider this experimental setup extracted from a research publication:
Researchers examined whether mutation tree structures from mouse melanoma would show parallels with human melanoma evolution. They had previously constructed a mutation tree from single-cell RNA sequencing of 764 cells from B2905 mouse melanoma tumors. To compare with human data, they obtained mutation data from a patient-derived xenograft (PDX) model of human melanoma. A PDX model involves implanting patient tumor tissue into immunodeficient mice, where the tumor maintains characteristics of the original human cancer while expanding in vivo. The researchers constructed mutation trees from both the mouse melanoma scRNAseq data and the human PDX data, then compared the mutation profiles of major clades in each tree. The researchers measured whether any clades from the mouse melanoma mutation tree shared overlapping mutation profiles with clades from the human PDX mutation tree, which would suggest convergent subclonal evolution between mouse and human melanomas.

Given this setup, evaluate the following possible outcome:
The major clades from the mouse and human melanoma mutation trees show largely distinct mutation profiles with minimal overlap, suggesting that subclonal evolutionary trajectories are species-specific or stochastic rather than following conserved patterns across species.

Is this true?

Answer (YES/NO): NO